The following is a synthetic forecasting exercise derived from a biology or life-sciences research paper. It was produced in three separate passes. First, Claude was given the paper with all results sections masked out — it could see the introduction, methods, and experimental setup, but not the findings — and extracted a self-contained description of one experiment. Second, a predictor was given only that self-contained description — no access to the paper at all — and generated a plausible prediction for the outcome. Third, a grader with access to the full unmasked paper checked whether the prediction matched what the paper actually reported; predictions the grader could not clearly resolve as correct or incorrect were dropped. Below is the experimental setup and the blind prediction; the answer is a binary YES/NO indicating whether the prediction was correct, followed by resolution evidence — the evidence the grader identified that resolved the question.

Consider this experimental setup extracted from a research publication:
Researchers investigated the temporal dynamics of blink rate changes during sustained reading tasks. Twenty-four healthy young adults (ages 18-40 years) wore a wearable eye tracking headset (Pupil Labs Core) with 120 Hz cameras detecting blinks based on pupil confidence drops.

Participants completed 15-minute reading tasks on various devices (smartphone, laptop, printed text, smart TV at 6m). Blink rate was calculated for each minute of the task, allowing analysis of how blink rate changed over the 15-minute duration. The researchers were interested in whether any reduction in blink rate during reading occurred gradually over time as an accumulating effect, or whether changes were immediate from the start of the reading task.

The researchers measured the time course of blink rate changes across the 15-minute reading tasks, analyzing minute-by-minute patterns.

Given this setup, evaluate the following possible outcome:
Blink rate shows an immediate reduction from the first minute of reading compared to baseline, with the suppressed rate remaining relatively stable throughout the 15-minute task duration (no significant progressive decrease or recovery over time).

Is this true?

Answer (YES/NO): YES